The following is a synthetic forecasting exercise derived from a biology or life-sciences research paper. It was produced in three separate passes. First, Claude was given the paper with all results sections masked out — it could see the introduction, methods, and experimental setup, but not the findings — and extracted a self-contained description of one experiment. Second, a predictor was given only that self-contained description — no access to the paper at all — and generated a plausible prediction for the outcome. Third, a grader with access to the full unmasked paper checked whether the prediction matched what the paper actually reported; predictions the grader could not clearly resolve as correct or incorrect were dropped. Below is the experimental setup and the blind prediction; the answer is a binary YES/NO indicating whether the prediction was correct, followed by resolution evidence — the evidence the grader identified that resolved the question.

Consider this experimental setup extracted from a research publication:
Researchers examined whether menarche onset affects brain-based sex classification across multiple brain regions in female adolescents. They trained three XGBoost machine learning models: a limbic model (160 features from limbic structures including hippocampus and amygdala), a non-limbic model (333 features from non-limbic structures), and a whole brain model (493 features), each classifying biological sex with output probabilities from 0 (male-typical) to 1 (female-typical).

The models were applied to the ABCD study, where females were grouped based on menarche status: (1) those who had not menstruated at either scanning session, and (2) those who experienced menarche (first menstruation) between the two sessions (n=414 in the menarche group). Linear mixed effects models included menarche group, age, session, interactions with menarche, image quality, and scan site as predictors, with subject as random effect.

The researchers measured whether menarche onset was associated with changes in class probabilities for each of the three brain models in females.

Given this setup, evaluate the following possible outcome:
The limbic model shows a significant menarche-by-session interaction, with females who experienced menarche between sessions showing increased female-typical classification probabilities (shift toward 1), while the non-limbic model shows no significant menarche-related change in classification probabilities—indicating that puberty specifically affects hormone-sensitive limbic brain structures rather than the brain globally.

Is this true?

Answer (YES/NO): NO